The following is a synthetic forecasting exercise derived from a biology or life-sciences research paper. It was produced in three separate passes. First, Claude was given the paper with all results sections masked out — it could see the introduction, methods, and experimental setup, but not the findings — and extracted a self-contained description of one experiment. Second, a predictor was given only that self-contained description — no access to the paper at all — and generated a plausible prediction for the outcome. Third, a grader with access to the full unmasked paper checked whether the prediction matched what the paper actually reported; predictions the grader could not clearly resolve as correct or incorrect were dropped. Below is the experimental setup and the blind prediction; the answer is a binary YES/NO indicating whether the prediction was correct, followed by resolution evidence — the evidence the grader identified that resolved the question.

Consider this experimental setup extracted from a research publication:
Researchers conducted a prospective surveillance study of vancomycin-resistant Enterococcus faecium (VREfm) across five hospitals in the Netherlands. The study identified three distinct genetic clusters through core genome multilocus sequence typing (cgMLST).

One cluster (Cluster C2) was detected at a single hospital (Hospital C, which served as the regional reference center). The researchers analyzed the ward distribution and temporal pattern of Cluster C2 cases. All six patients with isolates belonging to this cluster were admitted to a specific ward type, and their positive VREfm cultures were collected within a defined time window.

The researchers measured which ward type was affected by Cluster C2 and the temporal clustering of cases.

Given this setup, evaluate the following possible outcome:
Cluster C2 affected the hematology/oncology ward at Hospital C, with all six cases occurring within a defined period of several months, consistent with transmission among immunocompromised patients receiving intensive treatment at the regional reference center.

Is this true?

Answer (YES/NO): NO